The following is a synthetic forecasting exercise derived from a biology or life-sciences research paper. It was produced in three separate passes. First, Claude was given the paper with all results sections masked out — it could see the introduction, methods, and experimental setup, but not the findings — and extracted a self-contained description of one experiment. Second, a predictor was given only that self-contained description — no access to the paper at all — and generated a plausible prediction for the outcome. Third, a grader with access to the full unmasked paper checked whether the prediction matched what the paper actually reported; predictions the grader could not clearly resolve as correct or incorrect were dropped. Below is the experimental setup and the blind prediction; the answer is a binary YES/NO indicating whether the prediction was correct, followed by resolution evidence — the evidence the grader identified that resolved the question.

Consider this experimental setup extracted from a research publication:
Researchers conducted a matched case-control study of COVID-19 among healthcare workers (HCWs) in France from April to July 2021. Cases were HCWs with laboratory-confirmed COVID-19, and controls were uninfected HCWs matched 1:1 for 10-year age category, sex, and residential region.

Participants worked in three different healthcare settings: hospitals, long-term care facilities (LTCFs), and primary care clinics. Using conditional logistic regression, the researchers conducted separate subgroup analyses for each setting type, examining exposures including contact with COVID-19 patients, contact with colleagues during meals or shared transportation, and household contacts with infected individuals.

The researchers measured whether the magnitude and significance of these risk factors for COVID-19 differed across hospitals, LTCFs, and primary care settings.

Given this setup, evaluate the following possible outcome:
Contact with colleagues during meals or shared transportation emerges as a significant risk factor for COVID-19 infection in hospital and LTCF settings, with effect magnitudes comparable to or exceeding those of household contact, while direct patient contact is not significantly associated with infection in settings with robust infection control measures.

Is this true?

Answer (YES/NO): NO